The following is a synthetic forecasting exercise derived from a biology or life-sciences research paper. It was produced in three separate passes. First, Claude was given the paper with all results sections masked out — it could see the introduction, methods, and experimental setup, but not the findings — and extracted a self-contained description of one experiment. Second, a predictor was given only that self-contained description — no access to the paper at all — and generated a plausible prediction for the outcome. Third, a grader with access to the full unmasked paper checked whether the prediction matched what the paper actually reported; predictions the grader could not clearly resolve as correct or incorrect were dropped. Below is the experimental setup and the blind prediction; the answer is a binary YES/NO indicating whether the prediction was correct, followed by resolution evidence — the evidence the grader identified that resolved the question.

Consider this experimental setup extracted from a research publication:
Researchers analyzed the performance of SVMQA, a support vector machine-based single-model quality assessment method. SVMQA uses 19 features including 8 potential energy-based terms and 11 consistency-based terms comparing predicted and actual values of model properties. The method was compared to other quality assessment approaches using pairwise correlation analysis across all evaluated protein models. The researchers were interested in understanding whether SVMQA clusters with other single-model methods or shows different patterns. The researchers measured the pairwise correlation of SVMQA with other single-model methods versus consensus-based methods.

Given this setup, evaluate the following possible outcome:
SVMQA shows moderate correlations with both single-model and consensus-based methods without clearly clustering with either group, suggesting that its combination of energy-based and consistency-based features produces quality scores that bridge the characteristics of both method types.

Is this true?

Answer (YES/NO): NO